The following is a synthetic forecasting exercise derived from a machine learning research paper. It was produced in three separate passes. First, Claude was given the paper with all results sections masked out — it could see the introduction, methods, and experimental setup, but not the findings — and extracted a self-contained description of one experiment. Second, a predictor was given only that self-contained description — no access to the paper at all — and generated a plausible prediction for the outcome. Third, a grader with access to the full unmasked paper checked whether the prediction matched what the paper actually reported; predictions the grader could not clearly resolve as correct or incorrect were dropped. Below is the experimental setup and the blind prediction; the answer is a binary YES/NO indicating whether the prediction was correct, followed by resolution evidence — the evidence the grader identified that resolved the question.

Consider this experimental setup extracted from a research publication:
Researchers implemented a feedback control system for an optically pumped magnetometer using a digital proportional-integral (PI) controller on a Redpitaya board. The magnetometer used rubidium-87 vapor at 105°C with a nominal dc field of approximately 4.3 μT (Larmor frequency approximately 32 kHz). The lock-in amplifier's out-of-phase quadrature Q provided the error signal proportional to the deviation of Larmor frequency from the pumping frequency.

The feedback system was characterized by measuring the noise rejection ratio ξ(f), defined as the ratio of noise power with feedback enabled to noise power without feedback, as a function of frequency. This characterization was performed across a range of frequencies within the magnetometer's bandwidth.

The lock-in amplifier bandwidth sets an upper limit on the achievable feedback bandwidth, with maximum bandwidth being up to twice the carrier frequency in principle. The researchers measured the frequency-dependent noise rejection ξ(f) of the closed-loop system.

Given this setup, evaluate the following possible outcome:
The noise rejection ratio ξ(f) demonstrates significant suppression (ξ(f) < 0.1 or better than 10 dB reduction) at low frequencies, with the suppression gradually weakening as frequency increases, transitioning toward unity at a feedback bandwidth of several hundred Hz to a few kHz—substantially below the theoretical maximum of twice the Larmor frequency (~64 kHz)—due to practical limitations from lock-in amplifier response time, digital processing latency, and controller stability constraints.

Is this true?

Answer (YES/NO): NO